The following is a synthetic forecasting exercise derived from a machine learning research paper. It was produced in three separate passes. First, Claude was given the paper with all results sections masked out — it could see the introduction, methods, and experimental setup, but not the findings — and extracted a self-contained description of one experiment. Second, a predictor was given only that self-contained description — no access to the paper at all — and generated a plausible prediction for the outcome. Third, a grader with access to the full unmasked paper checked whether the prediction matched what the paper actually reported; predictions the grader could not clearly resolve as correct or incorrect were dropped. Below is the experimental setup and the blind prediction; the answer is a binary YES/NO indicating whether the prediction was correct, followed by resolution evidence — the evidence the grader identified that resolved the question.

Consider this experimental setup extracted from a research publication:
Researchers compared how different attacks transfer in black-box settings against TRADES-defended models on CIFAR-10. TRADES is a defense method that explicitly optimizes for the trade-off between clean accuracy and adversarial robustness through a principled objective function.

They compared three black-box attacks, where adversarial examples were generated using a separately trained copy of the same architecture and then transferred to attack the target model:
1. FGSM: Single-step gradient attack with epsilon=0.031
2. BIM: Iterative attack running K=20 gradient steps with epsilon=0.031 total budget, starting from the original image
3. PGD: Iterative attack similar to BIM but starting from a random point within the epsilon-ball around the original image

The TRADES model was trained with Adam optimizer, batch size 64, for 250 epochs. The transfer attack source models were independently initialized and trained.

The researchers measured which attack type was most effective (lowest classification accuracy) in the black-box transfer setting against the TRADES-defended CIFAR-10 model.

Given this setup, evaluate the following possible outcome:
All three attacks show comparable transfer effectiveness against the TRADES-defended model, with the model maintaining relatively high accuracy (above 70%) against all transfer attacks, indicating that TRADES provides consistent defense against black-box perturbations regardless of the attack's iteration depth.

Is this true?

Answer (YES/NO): NO